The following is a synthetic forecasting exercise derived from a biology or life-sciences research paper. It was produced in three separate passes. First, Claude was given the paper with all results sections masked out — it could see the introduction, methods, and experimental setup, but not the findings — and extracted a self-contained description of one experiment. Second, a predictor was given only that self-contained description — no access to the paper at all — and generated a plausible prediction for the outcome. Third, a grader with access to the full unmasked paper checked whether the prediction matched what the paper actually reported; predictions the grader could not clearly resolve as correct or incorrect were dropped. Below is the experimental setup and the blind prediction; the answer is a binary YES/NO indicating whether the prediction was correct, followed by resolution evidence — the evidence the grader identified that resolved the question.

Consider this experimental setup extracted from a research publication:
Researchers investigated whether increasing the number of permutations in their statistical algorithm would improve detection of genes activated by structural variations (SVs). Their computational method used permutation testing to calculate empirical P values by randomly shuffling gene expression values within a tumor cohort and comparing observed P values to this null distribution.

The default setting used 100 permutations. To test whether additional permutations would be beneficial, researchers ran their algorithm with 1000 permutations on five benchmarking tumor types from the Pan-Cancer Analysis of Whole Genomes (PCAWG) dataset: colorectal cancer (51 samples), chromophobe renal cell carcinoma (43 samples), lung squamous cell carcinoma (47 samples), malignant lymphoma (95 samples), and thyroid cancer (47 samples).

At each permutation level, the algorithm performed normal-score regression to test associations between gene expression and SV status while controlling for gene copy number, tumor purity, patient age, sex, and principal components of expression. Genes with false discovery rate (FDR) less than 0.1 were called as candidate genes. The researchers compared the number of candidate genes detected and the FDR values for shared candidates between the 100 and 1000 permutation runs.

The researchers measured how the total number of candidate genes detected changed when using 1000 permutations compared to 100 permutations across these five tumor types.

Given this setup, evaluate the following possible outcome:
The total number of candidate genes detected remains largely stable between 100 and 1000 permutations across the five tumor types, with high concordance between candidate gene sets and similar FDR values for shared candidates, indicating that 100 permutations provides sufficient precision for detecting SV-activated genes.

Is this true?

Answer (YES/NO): YES